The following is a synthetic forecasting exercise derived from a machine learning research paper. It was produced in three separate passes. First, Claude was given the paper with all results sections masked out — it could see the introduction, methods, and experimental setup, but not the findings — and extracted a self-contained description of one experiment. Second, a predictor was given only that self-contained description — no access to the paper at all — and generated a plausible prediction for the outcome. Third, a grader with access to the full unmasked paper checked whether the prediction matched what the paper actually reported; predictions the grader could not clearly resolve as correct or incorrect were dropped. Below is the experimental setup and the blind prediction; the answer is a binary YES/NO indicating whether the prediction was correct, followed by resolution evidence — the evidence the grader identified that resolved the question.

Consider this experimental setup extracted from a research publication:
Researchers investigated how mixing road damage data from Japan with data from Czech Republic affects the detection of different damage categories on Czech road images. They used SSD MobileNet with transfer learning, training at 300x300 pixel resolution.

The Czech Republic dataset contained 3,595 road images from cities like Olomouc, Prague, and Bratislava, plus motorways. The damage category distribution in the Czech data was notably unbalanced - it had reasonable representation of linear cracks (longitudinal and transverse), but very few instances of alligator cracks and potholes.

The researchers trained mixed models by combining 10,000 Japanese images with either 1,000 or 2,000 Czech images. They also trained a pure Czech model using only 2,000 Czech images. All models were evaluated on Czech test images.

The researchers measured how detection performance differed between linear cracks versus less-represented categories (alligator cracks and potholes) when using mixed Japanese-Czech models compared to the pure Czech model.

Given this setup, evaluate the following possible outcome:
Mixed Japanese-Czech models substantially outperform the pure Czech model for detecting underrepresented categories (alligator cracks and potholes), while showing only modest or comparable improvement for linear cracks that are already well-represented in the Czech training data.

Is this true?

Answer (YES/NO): NO